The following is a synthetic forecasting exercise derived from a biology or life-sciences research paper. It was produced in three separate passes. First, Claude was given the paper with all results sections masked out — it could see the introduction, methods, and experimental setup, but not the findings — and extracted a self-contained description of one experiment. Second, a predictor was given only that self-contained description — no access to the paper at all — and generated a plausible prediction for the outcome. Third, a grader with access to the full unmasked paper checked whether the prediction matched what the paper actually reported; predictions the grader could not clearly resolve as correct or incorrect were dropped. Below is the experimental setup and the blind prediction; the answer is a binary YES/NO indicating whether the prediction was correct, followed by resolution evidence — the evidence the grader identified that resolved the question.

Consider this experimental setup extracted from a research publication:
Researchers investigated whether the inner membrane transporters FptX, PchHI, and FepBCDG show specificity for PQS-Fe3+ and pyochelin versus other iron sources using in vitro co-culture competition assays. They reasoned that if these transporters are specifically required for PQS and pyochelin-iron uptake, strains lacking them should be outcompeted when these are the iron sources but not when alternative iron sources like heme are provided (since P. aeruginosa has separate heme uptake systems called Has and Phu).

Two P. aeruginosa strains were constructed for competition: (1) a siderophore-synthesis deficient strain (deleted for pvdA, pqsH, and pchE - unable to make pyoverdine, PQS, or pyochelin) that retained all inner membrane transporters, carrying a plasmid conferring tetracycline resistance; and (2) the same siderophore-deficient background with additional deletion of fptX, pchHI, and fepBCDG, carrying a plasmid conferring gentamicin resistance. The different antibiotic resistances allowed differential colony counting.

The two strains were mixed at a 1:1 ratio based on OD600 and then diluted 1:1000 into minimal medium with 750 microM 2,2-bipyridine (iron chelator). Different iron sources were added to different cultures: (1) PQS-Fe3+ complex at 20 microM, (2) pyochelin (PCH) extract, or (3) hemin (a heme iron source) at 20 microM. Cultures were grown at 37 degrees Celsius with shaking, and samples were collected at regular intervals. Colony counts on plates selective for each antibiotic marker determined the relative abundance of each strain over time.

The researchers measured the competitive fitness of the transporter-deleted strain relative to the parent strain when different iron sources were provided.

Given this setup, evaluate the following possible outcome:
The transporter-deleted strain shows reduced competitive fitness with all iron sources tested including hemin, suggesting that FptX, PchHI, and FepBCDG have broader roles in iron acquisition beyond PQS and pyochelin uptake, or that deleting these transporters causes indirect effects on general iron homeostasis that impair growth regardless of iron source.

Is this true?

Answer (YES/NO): NO